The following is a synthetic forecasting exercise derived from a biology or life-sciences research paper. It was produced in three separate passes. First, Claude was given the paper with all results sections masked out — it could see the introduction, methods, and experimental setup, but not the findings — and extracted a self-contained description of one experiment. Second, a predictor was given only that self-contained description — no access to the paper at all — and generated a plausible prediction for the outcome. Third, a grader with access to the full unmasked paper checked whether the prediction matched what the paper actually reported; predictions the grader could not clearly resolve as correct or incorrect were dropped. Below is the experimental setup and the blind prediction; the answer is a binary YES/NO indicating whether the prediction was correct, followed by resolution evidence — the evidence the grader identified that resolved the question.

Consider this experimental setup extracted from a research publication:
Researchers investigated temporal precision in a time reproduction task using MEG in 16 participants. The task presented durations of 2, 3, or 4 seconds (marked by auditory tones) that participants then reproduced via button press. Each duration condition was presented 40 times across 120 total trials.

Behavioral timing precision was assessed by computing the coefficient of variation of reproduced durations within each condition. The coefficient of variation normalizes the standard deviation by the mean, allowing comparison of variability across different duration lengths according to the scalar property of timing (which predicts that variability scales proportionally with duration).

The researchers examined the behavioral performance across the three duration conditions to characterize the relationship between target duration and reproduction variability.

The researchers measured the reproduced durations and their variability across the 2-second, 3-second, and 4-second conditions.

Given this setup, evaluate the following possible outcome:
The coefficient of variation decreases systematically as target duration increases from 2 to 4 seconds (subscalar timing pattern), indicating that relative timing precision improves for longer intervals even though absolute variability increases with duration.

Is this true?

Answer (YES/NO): NO